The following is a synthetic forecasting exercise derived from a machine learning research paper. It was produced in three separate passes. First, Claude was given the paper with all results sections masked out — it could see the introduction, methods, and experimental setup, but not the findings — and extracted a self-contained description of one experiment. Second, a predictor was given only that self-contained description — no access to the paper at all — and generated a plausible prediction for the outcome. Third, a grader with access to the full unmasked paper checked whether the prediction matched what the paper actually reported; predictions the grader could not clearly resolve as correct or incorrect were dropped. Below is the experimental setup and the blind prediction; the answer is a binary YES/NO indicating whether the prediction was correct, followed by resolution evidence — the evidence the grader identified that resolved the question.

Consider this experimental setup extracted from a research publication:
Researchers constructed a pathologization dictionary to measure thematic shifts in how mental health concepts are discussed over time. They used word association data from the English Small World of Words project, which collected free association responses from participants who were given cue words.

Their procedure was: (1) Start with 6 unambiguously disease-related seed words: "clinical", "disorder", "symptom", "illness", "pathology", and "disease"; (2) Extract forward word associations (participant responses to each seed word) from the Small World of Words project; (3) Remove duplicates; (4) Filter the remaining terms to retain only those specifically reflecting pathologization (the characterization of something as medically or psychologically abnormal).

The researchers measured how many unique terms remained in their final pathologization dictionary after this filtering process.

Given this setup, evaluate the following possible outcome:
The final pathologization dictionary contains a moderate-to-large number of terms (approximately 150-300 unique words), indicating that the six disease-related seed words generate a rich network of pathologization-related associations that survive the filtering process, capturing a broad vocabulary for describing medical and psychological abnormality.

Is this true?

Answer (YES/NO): NO